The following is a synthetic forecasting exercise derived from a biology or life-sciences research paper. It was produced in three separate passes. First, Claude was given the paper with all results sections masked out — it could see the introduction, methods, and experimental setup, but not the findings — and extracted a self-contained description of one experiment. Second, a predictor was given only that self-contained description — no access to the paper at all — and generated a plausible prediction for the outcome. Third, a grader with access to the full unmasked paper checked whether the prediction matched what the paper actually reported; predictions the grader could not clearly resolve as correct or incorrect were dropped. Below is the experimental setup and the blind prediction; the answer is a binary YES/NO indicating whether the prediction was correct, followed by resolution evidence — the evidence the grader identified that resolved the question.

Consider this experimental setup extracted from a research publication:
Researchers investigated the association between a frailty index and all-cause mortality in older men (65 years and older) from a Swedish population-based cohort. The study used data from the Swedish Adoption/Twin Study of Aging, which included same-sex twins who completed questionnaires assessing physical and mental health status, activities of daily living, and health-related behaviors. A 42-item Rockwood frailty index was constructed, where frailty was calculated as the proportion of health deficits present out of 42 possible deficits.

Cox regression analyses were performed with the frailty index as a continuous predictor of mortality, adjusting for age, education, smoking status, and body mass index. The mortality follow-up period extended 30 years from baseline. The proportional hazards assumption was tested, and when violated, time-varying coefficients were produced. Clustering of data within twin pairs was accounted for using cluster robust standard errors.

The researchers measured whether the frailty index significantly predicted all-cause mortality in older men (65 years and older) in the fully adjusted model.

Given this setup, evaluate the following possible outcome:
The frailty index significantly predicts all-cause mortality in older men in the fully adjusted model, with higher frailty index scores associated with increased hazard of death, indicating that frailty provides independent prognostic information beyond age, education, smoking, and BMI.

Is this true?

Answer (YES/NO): NO